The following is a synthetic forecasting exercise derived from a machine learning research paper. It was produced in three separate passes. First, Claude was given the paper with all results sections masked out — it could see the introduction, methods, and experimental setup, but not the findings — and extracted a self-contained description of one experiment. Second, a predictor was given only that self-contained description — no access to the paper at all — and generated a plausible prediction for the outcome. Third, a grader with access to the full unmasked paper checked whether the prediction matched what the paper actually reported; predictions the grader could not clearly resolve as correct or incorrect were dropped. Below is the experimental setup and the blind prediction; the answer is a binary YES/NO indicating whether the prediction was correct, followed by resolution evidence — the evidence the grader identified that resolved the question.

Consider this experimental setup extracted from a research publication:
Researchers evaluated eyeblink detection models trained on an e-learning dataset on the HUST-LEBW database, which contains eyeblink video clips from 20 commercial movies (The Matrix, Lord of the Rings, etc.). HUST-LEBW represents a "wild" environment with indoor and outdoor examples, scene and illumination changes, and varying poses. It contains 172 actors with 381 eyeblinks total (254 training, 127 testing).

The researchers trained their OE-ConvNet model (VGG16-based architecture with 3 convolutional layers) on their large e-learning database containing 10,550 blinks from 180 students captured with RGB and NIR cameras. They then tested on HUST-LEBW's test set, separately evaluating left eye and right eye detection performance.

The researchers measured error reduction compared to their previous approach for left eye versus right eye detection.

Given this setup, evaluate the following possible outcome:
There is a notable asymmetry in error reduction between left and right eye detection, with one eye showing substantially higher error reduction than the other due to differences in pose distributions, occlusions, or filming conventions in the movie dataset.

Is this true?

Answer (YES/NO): YES